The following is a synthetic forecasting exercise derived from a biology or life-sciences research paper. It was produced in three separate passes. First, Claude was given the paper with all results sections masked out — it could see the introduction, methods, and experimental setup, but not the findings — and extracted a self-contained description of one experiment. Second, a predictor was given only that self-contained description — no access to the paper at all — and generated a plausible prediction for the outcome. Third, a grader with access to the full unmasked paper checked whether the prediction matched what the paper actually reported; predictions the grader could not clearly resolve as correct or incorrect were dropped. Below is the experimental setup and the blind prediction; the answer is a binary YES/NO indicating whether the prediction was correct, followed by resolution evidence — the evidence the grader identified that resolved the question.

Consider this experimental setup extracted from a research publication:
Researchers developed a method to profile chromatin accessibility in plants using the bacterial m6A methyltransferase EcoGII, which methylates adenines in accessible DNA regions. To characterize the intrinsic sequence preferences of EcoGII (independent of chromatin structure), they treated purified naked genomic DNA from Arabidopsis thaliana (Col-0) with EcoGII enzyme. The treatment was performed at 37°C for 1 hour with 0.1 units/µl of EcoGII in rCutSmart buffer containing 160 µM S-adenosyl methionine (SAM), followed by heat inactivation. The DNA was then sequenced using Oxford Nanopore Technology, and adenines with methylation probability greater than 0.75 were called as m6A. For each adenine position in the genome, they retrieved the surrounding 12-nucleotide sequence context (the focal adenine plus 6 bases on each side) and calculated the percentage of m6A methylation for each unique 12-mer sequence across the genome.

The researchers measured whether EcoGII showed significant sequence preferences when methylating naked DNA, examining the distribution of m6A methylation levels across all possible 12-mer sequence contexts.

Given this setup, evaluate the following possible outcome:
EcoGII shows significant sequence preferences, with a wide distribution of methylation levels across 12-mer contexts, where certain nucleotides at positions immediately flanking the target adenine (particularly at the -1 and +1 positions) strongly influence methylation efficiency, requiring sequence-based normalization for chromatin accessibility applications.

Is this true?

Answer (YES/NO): NO